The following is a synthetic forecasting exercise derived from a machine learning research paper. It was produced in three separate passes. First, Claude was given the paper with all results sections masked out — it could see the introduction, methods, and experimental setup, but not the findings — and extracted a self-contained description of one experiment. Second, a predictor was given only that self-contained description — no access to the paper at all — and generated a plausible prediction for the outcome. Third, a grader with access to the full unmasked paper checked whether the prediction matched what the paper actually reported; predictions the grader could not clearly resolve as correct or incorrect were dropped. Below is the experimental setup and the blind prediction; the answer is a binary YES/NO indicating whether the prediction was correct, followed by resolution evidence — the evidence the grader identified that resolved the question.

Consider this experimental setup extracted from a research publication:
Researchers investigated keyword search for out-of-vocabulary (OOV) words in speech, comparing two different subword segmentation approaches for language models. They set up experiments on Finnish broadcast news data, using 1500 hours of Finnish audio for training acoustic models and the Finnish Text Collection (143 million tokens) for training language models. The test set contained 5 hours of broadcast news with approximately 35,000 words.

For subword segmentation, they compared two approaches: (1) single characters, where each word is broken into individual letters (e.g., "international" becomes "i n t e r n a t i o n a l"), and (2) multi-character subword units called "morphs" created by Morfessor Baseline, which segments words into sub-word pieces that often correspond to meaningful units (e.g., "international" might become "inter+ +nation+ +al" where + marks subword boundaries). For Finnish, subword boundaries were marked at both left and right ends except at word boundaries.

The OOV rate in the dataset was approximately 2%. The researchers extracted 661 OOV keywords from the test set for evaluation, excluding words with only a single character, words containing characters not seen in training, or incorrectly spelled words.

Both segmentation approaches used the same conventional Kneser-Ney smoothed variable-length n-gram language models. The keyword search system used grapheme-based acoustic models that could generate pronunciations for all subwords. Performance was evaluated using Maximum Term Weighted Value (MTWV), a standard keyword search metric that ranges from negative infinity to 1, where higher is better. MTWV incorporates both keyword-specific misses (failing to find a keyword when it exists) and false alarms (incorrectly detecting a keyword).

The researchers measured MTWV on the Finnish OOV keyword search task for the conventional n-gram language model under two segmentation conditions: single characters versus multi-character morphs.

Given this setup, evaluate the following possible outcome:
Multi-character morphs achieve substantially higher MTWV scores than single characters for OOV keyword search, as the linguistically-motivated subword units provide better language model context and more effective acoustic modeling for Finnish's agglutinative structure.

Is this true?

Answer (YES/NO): NO